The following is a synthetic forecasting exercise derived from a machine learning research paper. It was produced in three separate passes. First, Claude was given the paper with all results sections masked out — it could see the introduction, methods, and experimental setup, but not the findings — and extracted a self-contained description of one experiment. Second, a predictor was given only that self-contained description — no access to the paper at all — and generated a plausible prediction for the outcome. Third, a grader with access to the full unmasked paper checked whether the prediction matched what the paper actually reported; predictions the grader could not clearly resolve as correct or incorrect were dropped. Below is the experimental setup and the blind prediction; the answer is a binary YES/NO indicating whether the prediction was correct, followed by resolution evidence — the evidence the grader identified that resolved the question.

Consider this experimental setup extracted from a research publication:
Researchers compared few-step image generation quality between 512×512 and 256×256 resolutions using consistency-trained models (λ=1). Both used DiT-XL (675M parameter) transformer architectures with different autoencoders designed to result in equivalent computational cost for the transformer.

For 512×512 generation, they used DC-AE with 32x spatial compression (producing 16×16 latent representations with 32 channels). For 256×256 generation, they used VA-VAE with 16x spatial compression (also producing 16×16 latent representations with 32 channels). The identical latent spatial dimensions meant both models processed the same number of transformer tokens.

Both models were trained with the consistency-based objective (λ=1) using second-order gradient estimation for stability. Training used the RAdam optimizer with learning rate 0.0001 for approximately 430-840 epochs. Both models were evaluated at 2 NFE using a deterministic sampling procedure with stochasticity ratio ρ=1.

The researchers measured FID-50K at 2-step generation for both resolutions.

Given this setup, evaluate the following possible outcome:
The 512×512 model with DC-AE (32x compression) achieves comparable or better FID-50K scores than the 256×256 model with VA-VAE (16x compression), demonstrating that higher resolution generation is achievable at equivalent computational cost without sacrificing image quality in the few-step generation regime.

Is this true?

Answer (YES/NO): NO